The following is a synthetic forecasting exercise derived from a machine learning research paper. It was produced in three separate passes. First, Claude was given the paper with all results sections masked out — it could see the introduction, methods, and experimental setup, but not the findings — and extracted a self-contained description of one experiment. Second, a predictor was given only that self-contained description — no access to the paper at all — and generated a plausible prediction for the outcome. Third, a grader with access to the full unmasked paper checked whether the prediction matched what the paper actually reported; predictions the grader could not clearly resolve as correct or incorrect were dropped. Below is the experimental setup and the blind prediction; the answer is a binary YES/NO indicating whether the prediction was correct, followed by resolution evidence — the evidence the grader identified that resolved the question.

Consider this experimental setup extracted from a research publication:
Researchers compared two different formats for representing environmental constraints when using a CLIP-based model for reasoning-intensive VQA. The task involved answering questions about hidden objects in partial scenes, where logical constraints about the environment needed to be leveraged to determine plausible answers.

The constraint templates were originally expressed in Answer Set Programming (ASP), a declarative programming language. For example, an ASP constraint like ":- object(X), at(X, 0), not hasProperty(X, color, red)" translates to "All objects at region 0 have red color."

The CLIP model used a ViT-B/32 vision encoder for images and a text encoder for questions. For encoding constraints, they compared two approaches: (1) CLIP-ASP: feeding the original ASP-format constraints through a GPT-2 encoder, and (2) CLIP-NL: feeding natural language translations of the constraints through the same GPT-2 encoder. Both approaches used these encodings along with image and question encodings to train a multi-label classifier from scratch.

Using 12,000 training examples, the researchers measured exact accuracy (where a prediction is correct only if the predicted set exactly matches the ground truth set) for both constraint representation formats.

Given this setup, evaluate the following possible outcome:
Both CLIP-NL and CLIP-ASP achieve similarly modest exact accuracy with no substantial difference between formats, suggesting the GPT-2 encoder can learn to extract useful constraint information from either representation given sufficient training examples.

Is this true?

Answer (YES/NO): NO